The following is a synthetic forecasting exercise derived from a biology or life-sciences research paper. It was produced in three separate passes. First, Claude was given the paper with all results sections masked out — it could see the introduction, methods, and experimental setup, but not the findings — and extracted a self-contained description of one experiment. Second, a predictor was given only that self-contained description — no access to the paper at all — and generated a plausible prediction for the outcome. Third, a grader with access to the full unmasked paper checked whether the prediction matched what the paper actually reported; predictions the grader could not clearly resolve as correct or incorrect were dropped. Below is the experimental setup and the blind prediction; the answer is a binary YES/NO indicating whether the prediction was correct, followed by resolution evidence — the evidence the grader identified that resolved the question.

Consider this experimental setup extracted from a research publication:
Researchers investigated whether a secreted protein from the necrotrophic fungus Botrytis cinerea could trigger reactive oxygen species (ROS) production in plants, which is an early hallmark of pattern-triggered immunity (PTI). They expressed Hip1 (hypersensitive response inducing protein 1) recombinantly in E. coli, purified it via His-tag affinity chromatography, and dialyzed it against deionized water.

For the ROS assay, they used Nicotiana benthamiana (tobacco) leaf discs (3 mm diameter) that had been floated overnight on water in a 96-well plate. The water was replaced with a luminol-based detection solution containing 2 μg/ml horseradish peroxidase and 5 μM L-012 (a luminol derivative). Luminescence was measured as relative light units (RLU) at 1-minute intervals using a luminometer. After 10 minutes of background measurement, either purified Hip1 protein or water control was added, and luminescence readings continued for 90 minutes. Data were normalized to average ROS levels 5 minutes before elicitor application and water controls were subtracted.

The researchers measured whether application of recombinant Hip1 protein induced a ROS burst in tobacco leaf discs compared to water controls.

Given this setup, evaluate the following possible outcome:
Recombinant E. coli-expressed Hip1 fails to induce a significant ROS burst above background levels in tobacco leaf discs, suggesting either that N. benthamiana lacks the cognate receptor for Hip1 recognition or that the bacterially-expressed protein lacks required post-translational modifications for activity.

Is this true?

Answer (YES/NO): NO